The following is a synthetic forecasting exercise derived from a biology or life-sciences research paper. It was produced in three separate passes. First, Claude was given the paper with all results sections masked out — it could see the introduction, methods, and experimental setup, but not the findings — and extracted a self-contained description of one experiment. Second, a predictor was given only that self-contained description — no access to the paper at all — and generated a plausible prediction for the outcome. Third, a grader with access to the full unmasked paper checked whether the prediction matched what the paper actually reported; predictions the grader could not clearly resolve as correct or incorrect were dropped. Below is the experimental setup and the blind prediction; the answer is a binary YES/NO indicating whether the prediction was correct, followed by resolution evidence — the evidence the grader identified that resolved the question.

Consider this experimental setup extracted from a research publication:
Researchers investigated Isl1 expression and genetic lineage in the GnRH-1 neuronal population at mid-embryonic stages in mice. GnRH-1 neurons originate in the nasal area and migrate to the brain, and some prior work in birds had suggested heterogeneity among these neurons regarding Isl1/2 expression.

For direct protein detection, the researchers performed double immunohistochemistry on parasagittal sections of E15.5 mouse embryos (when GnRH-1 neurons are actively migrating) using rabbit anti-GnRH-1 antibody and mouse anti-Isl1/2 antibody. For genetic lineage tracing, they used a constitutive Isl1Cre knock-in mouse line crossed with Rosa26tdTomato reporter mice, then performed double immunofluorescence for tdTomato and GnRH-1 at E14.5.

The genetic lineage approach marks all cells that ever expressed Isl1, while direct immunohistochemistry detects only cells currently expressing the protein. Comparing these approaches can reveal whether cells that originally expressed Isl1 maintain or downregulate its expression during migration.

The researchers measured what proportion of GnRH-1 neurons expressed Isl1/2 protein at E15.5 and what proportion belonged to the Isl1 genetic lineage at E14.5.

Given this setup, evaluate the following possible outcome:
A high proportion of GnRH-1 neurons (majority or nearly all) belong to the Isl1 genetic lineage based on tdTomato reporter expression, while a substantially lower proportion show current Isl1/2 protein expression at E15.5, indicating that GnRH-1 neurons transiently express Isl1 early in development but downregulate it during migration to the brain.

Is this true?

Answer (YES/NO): YES